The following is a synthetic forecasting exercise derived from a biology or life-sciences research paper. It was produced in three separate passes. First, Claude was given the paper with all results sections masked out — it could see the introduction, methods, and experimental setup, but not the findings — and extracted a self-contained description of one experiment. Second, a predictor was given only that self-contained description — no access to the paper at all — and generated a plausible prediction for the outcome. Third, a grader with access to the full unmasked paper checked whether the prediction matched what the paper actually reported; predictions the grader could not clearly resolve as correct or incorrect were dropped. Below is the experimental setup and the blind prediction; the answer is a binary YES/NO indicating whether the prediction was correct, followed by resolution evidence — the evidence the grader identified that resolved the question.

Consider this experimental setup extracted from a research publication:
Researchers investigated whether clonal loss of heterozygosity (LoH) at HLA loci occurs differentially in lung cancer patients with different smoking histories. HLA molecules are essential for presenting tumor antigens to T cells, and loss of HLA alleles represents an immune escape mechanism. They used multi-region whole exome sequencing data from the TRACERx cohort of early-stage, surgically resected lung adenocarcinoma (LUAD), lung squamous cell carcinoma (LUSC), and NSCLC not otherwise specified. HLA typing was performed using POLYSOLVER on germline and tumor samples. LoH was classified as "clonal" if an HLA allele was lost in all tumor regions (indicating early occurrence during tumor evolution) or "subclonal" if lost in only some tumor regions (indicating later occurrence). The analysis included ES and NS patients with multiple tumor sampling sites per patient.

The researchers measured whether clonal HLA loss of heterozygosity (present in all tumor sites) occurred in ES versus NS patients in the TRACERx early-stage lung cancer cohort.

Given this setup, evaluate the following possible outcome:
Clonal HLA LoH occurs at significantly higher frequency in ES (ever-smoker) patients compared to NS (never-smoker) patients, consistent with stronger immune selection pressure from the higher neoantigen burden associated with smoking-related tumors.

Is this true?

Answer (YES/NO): NO